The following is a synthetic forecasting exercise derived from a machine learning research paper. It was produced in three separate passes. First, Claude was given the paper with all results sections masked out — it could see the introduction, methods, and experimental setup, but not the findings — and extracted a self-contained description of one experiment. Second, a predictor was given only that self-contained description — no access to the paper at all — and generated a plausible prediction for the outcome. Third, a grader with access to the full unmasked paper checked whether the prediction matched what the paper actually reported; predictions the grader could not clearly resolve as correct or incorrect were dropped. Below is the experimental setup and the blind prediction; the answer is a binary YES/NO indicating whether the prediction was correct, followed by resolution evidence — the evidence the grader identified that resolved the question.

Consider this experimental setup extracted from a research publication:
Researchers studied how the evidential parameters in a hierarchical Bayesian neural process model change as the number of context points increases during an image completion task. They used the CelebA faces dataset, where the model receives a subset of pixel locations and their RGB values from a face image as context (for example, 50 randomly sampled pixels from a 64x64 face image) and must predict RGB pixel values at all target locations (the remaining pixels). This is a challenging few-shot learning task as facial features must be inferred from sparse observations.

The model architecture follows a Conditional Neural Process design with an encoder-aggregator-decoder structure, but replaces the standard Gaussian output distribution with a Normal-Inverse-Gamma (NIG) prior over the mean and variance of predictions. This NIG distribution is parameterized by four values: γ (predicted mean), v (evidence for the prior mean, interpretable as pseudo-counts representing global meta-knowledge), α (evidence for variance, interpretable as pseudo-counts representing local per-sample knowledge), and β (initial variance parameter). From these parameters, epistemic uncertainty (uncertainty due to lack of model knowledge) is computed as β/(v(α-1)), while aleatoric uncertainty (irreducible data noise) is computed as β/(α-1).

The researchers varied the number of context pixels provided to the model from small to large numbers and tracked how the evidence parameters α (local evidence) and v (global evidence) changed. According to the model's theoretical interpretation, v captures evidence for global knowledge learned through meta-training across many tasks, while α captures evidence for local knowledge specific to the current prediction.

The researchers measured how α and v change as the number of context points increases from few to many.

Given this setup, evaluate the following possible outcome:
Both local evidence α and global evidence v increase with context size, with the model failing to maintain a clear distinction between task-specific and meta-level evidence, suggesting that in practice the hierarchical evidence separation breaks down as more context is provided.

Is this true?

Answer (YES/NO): NO